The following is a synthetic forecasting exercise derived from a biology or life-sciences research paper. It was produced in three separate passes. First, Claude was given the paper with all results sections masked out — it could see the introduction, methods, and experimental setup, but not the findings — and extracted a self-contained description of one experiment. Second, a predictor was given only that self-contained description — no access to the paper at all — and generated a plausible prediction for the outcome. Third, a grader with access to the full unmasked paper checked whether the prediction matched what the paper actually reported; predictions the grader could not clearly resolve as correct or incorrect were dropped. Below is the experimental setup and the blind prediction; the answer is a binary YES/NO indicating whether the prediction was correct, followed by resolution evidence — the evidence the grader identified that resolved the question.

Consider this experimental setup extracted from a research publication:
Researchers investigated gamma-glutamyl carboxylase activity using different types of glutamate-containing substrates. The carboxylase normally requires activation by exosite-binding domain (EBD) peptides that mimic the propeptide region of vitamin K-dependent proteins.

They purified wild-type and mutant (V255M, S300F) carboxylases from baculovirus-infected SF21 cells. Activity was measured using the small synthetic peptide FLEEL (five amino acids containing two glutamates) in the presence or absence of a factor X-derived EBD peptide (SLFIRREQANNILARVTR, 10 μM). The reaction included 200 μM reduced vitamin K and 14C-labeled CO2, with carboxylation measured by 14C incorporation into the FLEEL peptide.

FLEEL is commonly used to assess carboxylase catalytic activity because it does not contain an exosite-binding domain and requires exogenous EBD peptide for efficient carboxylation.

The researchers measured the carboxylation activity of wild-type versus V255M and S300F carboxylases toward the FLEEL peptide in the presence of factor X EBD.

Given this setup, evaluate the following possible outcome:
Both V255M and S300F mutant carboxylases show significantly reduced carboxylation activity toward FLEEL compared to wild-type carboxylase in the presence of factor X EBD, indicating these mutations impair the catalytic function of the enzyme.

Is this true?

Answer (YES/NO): NO